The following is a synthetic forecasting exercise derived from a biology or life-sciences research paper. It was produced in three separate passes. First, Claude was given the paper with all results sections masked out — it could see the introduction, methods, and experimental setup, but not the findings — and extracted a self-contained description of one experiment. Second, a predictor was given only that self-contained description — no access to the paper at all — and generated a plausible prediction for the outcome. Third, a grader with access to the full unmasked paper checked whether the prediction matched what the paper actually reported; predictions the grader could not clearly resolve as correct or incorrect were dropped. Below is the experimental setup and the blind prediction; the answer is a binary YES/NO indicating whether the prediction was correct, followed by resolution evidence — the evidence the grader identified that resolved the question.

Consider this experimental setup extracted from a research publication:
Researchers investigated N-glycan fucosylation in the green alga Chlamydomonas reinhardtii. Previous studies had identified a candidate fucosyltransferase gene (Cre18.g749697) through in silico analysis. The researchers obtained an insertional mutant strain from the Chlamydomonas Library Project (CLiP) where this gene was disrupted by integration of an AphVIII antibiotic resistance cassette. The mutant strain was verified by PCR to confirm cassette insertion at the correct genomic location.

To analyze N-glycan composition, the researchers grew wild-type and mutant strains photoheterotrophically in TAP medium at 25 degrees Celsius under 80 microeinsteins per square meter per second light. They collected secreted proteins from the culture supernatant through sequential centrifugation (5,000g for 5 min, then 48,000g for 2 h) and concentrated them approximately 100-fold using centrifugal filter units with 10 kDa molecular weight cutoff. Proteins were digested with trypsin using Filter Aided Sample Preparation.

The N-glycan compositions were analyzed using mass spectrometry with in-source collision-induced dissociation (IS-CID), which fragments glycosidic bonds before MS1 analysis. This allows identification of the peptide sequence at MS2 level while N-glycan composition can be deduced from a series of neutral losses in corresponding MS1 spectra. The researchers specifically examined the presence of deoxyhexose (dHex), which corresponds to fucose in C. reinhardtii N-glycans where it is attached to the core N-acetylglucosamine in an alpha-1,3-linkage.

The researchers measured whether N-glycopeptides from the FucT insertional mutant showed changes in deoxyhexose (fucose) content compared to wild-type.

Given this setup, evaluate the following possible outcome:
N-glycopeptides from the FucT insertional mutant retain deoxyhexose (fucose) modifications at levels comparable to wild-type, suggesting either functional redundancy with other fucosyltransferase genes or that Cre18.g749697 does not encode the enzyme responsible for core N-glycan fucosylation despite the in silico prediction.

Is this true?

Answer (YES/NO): YES